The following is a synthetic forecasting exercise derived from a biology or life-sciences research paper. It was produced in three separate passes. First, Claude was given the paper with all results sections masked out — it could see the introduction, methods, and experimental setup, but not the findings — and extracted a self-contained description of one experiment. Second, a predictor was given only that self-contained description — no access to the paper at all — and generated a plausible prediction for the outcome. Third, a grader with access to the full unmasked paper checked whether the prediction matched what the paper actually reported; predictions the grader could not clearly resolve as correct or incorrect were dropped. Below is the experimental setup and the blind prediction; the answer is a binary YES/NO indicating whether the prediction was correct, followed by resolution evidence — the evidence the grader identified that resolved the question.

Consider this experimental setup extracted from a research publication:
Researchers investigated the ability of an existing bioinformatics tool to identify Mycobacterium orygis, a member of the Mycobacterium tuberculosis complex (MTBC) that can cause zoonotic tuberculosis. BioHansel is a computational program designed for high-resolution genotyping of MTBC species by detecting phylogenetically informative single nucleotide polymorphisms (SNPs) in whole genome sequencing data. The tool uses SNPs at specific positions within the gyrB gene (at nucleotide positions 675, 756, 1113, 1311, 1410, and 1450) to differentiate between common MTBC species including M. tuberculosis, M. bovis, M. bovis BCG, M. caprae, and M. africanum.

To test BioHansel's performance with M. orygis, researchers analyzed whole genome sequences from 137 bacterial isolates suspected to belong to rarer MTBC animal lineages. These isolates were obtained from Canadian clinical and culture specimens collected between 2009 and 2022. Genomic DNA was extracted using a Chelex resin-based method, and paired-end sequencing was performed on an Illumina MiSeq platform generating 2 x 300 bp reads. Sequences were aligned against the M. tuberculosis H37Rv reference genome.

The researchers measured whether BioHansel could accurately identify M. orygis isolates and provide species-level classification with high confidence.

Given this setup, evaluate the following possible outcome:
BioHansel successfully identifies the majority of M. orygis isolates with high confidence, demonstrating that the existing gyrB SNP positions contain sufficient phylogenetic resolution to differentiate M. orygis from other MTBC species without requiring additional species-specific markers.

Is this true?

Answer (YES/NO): NO